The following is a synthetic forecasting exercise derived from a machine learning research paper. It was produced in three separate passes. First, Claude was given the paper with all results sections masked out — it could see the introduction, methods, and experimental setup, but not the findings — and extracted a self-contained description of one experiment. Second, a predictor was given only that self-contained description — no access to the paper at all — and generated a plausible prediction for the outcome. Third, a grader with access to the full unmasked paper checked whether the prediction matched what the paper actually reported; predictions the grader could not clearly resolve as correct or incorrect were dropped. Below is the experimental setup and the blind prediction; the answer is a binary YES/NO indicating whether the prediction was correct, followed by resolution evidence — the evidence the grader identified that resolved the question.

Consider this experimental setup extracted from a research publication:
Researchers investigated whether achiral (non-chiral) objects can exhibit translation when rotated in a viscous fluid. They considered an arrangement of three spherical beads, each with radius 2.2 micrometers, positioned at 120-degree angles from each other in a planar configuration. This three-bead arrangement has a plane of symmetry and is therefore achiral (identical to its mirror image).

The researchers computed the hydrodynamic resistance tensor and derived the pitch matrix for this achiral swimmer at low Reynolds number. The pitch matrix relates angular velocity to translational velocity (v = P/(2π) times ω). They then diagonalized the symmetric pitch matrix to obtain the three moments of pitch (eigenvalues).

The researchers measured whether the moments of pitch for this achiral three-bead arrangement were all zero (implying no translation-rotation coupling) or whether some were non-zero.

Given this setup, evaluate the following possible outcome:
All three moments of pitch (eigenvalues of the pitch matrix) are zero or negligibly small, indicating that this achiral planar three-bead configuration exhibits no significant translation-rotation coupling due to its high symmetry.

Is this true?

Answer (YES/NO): NO